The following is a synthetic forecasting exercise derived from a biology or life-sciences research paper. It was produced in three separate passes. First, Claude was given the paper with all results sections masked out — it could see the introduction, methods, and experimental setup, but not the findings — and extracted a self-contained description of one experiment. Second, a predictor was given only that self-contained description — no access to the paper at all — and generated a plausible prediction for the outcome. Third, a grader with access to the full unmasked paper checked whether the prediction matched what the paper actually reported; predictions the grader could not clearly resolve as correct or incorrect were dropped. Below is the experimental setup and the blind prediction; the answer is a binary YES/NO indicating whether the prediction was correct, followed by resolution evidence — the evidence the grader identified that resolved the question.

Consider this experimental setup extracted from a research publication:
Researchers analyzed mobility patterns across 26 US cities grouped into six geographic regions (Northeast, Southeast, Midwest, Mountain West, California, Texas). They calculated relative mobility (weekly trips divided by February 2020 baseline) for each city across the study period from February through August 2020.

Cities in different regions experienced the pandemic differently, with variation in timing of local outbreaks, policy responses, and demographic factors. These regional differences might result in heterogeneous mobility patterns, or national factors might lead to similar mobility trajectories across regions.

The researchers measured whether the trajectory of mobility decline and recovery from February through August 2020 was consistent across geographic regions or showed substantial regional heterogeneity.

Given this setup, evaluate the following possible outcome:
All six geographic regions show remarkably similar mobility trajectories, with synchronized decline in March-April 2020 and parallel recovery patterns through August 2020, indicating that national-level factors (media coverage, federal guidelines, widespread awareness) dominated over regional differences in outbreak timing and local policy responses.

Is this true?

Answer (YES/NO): NO